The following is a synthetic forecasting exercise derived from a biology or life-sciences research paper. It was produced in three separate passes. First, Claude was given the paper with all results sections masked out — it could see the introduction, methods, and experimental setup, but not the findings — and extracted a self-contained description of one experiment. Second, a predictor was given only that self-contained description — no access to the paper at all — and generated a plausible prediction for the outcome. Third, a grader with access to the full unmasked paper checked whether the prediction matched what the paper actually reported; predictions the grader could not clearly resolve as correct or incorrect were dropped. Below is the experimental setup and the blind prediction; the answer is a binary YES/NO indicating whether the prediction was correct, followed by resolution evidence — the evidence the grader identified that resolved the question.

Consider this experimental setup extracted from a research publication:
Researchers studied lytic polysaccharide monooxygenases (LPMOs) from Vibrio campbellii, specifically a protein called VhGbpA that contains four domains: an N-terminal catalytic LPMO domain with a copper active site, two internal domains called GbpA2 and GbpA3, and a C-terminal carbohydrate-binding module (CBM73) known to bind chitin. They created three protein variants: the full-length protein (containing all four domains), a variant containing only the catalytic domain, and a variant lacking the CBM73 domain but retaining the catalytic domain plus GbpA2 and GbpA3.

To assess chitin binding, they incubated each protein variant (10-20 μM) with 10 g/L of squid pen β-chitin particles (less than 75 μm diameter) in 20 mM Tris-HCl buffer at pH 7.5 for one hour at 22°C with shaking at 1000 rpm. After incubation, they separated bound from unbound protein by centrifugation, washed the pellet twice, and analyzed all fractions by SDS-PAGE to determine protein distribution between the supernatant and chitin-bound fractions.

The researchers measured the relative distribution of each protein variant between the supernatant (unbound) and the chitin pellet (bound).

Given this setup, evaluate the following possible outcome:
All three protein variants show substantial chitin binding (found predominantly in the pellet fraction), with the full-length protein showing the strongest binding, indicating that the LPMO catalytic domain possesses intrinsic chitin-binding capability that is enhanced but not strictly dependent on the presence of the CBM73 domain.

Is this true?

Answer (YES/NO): NO